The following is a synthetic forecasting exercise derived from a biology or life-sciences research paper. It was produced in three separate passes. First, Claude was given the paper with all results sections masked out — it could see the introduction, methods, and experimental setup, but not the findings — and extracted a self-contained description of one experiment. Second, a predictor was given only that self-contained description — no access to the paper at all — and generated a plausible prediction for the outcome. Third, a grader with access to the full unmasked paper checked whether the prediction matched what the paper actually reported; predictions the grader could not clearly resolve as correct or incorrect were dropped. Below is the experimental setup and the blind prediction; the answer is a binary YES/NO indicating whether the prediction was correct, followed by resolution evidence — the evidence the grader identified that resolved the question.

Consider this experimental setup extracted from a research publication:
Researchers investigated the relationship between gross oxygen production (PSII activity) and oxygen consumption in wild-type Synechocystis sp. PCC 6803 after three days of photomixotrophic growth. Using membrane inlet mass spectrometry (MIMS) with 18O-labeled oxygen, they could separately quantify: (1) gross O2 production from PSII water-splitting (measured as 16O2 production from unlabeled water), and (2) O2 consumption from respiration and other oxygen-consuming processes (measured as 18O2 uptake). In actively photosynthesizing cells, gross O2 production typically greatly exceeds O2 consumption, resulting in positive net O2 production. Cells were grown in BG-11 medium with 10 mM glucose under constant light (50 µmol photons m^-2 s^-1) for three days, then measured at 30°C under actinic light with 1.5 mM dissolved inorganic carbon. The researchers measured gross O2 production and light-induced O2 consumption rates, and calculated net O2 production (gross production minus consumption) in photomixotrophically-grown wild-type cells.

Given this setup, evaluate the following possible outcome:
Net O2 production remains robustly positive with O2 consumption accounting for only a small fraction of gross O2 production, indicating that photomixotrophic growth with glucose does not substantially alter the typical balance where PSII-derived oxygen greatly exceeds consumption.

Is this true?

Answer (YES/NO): NO